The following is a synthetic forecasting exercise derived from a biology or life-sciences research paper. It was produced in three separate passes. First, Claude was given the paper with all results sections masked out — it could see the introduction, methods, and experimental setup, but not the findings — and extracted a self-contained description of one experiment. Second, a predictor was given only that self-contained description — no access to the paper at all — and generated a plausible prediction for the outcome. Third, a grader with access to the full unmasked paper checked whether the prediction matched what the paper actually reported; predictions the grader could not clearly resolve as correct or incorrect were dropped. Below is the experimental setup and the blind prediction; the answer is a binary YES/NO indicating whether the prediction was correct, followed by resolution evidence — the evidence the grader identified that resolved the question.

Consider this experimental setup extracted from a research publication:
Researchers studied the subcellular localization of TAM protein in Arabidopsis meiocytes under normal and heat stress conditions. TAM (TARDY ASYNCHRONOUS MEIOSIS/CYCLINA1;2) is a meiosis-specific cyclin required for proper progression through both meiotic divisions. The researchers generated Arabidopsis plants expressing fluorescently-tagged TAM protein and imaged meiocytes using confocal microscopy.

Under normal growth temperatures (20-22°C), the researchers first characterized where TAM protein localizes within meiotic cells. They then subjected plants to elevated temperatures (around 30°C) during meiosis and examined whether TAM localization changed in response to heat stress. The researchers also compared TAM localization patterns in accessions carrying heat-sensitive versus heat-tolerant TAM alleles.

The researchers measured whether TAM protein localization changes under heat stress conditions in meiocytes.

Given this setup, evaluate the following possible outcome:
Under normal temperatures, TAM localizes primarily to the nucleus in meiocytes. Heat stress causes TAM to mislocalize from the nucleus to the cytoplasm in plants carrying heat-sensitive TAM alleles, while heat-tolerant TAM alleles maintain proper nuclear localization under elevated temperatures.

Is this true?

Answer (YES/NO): NO